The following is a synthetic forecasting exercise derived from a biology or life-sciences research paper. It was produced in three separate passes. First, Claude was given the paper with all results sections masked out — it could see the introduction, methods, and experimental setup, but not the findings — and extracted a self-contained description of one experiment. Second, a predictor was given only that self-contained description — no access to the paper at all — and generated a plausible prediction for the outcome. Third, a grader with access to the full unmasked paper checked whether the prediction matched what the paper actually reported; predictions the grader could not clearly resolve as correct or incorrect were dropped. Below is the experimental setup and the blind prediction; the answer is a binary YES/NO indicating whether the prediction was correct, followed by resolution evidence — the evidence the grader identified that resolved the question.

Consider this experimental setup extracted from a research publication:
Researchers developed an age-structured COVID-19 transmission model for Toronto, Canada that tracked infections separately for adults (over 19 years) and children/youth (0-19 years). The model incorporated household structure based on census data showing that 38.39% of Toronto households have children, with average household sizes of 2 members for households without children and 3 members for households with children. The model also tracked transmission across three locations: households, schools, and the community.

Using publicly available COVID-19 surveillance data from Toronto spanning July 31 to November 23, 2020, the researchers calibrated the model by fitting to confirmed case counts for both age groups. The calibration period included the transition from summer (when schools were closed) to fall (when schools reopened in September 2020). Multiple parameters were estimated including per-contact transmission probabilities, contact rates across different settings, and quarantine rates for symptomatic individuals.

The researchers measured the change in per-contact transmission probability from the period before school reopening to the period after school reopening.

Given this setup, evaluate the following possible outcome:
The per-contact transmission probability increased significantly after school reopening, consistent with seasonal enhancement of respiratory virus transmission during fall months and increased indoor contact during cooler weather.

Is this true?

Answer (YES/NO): NO